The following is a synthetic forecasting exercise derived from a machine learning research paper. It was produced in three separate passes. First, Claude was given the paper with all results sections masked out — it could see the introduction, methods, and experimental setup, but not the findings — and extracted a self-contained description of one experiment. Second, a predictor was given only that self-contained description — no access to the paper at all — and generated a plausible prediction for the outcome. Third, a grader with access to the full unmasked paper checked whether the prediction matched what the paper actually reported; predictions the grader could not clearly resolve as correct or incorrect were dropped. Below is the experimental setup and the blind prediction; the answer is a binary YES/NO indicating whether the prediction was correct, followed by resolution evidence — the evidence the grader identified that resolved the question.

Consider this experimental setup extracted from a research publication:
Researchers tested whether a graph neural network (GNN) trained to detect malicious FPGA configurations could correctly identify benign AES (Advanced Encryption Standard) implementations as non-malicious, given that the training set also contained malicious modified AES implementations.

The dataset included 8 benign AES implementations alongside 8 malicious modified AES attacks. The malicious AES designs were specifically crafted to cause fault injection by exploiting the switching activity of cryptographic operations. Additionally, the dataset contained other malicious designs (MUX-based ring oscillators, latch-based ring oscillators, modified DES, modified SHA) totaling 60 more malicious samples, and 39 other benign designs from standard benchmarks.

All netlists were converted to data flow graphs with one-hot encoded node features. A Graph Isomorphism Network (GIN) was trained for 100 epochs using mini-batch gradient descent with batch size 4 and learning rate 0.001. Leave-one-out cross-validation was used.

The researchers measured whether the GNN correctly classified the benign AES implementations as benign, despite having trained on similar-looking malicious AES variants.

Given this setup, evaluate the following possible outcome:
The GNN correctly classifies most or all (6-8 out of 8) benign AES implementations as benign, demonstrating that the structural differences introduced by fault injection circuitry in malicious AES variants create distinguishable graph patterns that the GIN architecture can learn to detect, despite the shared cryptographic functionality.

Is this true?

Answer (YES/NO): YES